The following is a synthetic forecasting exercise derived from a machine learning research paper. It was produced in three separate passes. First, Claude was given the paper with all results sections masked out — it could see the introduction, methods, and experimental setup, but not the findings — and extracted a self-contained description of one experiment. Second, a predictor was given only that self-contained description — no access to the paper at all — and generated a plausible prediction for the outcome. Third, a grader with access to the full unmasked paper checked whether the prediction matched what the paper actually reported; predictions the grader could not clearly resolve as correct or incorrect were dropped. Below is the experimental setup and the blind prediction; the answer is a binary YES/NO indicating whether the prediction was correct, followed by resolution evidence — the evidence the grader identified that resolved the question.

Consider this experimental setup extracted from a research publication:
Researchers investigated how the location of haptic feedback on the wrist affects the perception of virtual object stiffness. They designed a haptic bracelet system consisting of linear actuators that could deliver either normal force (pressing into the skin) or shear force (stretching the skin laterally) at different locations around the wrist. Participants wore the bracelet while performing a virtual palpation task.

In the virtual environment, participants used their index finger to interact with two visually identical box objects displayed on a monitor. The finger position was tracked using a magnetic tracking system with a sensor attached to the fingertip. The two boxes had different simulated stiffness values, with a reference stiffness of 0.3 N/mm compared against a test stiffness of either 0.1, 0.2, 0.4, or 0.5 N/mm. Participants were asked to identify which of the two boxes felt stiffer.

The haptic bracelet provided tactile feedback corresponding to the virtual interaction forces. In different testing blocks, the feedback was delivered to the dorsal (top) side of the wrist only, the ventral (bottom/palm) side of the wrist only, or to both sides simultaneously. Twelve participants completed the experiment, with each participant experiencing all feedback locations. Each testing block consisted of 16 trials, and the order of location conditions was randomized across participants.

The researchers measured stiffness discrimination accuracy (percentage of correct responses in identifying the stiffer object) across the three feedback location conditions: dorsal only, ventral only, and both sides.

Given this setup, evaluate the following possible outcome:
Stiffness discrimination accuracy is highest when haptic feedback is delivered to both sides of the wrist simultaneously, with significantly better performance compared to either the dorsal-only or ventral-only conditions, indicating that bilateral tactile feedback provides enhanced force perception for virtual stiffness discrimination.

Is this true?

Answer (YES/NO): NO